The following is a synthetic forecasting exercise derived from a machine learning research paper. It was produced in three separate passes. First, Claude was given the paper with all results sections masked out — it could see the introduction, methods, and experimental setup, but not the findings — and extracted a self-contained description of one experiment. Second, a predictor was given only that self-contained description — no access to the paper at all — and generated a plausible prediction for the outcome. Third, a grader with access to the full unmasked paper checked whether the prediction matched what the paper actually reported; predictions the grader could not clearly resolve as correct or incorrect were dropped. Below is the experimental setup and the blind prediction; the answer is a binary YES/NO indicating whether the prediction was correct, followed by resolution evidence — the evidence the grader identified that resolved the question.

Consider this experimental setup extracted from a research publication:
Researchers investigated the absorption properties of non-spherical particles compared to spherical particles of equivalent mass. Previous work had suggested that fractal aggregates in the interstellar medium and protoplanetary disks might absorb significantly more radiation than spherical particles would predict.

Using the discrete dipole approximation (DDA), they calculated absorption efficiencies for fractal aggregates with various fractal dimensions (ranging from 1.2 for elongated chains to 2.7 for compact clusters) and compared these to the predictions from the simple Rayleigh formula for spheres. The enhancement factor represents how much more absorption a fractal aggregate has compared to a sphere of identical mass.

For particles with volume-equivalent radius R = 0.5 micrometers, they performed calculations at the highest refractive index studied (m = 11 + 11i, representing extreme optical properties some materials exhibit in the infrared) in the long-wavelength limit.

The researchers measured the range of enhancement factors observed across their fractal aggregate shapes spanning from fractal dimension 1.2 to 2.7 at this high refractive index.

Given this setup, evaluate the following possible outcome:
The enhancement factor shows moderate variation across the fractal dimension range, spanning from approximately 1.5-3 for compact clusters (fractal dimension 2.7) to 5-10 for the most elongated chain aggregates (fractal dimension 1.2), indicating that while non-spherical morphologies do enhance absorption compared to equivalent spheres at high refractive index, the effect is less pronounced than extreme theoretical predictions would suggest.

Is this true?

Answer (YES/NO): NO